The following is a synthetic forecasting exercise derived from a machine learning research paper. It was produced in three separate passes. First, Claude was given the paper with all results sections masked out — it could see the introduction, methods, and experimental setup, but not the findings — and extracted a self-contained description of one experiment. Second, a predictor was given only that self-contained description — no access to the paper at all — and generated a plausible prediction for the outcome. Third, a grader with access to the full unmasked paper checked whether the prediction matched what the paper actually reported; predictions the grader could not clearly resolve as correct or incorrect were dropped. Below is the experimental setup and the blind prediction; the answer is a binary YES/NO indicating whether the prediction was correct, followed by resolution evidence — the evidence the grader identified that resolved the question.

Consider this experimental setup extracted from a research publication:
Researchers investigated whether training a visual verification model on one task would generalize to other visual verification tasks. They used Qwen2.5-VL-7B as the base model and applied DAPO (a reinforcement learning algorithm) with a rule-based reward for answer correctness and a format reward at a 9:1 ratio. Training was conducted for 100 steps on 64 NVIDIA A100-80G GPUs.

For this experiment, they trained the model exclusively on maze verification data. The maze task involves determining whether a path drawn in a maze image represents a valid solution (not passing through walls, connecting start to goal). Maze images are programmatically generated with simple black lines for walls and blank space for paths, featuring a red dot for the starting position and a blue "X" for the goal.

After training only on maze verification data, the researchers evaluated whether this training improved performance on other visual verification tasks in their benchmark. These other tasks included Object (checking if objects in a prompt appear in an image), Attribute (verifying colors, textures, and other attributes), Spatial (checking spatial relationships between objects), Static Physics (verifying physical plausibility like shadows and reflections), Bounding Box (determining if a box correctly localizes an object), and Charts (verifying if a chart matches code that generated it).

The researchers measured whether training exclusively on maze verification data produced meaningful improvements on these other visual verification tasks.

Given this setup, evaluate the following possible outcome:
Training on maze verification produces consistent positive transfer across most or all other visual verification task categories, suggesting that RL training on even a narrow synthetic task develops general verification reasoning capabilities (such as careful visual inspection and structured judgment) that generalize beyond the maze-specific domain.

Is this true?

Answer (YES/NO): NO